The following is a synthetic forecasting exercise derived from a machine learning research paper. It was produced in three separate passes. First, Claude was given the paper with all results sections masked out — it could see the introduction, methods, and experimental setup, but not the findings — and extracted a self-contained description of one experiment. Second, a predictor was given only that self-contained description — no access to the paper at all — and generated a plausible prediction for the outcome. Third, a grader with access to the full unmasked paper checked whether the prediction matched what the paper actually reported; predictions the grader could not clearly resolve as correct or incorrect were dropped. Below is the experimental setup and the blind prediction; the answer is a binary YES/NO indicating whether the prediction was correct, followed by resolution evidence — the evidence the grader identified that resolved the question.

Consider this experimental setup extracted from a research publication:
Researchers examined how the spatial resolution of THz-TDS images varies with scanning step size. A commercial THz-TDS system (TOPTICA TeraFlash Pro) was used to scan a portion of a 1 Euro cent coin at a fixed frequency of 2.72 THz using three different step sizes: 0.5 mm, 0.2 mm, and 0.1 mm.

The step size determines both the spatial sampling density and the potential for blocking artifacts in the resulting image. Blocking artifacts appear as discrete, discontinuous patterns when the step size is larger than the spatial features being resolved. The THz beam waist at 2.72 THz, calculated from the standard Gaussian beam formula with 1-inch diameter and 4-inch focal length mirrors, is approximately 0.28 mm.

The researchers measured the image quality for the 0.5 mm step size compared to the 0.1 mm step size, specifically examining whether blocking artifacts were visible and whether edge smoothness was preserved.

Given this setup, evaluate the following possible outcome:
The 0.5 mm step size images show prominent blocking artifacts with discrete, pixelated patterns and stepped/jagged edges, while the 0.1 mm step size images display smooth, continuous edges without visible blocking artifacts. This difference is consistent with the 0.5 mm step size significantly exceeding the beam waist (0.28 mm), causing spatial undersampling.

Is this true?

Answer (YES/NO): YES